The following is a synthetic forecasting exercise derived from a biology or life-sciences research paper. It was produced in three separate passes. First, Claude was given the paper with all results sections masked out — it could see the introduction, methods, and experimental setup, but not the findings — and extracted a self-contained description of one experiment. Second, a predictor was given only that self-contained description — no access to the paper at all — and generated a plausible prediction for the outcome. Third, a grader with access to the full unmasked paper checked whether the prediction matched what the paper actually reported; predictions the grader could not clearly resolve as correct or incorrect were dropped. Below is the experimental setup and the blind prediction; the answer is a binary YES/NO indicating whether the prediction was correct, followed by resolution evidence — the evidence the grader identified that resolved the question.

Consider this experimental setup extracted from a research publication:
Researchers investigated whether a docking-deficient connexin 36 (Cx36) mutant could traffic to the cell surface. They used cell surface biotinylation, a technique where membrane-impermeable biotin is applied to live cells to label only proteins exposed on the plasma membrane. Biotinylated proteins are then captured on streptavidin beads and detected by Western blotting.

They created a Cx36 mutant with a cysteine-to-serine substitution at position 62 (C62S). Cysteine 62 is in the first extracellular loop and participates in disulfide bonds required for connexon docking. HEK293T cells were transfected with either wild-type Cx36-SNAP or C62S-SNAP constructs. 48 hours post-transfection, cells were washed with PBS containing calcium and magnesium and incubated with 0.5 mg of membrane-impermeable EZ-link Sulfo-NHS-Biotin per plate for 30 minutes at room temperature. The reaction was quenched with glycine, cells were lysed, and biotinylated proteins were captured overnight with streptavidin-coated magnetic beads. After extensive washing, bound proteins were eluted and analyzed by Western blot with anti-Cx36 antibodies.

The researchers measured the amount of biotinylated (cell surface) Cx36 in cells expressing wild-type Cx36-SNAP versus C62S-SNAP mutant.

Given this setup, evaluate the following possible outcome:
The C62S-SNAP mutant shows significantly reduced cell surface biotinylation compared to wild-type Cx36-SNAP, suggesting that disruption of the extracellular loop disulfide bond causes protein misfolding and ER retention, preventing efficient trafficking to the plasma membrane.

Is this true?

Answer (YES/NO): YES